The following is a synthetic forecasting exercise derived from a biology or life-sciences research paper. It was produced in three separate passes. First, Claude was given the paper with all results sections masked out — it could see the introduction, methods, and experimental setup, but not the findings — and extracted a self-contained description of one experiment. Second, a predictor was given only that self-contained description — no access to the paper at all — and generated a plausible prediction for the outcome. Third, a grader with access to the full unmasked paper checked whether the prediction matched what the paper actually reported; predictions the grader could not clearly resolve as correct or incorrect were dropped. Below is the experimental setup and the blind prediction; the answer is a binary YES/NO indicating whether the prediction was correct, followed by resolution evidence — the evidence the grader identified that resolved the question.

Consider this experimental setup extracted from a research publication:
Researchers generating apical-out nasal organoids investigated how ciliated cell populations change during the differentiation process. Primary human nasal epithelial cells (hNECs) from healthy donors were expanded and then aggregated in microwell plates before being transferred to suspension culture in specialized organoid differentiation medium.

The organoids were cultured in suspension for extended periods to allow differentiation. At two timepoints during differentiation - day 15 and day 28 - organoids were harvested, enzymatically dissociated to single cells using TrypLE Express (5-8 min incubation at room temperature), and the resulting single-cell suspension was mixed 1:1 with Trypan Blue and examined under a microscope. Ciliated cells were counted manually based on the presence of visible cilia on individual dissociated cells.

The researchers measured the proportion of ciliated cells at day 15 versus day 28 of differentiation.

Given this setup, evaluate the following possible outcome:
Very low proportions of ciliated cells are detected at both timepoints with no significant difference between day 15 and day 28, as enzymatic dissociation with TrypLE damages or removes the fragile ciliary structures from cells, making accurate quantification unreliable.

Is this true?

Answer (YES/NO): NO